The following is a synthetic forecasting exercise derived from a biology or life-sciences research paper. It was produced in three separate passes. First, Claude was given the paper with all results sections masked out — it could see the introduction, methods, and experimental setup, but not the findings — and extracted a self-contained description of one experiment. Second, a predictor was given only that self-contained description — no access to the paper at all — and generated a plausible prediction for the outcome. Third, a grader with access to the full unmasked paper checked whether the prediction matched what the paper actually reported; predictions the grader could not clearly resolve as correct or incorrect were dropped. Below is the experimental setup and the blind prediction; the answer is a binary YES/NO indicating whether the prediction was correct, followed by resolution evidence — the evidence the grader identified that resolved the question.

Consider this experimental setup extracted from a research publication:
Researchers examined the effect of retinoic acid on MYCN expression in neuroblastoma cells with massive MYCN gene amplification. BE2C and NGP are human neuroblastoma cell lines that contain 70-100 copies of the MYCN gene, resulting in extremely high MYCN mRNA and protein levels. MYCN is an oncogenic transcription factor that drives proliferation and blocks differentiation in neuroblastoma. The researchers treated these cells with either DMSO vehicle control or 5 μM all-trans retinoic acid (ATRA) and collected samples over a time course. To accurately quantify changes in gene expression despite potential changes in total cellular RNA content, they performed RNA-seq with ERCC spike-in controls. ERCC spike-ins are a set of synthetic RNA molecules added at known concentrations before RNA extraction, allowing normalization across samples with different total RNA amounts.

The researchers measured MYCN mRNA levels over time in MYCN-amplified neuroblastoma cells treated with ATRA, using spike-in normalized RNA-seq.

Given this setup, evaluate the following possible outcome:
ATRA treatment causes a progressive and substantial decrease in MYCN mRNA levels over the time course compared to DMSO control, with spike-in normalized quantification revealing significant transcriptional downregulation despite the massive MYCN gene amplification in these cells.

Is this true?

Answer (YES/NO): YES